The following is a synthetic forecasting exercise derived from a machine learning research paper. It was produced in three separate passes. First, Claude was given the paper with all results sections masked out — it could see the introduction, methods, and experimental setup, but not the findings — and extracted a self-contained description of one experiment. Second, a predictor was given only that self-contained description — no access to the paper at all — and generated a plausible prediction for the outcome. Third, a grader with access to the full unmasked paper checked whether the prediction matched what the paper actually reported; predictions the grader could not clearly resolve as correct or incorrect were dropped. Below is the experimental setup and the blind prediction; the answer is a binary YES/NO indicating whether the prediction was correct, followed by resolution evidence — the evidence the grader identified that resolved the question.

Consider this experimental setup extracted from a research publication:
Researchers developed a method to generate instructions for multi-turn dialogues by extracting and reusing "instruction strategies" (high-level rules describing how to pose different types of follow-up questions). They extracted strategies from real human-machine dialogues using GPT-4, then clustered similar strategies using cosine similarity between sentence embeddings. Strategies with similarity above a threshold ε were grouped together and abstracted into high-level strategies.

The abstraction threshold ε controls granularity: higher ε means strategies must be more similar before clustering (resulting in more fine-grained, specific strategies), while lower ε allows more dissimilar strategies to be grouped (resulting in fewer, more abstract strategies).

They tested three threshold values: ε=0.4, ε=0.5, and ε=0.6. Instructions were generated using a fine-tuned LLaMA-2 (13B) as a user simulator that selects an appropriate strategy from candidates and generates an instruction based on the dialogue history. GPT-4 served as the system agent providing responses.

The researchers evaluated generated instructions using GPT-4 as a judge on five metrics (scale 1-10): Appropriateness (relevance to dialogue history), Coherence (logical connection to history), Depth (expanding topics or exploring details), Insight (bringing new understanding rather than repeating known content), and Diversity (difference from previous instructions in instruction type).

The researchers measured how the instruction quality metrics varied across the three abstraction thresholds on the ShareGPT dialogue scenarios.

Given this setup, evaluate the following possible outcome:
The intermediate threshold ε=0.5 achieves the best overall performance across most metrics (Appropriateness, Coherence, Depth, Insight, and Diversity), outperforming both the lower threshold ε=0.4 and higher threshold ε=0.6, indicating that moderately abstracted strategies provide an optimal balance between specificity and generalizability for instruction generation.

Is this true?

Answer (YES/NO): YES